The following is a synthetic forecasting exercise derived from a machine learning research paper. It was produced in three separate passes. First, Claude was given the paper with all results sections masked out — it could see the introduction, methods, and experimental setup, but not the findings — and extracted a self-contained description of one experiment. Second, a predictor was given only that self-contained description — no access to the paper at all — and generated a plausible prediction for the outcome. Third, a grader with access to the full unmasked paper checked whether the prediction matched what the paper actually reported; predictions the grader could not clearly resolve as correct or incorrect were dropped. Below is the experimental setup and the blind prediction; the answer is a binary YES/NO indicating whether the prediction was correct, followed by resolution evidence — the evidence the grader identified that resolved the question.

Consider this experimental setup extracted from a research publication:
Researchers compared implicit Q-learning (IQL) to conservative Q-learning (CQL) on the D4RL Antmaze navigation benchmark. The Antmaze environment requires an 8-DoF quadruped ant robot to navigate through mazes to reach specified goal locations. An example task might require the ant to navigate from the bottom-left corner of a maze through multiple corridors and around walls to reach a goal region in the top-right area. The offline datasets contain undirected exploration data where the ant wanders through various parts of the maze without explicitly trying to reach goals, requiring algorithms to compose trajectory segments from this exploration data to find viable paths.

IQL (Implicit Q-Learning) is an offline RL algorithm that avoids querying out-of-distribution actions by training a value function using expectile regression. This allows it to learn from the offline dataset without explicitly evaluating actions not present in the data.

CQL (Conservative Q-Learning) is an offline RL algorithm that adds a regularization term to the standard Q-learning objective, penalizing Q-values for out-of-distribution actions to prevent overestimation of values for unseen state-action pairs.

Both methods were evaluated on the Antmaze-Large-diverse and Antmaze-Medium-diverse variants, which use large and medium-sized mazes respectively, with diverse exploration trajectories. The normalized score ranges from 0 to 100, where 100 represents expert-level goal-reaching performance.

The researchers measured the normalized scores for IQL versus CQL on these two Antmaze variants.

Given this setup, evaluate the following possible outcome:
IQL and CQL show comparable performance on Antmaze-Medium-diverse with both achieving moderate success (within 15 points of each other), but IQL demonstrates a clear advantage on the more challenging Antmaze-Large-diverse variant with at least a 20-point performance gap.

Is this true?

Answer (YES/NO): NO